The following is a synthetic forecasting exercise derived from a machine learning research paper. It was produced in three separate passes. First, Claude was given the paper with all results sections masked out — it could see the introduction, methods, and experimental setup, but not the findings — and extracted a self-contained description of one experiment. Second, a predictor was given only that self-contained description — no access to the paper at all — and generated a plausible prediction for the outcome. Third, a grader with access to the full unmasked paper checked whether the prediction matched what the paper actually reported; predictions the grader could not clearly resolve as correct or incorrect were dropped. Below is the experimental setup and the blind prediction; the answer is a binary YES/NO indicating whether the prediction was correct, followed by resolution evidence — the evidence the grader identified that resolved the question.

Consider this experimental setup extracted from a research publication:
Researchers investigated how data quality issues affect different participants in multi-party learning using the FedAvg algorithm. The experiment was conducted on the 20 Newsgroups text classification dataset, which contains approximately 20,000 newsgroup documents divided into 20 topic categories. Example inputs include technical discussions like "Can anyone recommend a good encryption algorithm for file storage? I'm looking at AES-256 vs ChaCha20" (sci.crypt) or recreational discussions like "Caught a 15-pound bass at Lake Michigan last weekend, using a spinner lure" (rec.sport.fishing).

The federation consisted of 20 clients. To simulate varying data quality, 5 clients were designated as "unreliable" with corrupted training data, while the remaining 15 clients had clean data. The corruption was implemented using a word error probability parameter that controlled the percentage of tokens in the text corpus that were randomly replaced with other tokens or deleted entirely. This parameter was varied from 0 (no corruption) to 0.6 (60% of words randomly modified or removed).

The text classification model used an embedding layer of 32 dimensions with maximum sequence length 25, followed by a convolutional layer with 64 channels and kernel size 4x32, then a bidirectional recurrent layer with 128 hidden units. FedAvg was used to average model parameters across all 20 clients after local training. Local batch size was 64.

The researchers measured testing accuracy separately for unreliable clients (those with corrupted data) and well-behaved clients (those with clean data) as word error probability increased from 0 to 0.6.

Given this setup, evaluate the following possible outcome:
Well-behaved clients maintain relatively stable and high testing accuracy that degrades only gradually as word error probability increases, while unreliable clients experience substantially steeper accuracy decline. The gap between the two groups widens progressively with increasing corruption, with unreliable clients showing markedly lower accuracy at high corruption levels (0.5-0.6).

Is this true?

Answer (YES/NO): YES